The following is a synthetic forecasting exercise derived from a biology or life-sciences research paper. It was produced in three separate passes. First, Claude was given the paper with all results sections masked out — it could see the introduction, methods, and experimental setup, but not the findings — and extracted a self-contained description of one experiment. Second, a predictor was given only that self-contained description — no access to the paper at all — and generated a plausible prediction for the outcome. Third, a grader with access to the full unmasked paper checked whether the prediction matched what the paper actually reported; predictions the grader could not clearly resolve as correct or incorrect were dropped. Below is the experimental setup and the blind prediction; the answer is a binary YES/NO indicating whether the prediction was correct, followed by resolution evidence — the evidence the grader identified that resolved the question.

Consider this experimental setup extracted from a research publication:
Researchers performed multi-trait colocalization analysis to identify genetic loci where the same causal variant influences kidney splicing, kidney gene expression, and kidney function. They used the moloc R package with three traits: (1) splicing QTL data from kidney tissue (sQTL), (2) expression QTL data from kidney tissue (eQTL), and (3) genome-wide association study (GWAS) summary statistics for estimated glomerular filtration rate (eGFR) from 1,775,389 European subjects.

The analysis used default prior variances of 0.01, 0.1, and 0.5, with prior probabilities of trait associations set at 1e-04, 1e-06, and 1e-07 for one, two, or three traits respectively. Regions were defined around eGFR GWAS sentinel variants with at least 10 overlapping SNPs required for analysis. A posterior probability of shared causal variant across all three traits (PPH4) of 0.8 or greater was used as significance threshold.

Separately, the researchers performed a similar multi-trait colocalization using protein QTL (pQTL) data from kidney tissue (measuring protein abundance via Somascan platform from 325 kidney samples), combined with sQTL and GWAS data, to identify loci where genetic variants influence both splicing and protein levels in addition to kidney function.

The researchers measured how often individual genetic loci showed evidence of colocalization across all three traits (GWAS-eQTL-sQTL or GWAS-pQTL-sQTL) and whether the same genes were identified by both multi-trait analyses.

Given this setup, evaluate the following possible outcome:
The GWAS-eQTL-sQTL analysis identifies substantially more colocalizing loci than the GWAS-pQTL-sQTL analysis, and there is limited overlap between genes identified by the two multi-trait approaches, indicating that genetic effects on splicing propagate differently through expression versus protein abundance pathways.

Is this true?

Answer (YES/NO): NO